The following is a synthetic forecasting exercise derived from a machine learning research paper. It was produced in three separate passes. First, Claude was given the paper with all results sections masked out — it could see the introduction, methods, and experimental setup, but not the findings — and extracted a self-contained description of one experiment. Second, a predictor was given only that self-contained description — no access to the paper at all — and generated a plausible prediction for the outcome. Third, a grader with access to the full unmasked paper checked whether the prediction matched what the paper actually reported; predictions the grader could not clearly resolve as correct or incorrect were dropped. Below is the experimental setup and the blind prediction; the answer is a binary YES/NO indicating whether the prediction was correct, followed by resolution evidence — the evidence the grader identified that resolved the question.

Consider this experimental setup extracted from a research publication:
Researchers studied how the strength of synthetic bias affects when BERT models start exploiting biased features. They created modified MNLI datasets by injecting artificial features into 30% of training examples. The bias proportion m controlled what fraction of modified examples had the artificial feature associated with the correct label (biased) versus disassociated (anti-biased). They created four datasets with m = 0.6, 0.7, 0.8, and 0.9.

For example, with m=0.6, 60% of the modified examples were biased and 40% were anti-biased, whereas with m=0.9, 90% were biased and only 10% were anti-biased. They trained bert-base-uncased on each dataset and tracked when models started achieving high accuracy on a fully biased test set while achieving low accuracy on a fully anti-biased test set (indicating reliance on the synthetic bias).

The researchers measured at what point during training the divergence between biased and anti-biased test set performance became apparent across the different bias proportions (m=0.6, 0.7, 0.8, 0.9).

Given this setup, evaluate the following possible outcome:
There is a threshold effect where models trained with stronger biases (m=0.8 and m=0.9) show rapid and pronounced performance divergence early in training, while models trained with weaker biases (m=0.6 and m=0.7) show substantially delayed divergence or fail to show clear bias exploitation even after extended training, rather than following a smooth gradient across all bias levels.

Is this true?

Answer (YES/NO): NO